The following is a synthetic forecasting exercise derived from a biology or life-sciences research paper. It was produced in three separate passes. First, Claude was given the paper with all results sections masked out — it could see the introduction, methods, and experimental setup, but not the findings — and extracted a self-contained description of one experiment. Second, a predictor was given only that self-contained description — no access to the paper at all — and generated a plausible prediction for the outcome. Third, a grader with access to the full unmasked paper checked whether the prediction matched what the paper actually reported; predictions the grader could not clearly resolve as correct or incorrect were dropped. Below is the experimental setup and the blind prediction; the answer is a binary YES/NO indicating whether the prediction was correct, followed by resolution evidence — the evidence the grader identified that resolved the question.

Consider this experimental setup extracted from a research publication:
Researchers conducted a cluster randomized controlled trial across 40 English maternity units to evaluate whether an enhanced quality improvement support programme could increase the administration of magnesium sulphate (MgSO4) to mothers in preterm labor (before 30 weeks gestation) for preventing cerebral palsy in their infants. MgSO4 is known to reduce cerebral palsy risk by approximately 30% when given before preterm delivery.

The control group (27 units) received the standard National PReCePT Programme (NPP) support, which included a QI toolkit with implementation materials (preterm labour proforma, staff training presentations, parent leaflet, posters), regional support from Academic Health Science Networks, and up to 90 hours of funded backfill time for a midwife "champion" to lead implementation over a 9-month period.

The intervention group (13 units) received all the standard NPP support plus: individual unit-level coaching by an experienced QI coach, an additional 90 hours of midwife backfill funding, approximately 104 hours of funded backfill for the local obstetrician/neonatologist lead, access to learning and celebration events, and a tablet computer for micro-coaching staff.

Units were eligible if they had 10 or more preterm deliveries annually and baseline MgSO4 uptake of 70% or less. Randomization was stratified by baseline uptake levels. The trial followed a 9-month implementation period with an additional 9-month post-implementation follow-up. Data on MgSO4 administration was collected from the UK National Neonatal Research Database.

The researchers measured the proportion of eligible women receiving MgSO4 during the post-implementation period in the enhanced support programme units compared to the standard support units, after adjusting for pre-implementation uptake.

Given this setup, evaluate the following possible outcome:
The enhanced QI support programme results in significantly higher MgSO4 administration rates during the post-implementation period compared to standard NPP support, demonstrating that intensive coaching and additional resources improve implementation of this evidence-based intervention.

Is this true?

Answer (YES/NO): NO